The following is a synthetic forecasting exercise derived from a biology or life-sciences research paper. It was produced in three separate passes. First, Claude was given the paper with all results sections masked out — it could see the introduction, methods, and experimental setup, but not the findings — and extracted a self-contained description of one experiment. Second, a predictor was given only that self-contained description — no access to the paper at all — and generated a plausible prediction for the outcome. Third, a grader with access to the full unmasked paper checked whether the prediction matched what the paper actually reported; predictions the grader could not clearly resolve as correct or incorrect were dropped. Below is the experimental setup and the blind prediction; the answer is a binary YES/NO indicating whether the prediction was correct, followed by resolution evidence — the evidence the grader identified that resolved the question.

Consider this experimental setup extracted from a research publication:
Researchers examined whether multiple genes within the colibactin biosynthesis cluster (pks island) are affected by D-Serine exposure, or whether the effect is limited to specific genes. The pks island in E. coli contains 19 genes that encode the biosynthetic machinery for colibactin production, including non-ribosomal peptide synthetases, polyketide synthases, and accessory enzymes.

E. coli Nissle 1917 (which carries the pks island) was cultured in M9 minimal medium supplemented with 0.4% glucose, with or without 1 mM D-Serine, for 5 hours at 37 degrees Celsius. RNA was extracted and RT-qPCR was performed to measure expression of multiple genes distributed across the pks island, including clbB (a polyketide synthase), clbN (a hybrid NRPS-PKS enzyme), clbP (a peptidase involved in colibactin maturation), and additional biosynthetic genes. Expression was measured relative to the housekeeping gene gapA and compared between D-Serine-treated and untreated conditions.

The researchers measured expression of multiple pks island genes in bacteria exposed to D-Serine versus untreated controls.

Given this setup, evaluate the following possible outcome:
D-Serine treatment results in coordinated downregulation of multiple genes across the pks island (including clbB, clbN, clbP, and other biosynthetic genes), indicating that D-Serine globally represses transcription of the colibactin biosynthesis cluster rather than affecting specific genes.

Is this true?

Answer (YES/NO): NO